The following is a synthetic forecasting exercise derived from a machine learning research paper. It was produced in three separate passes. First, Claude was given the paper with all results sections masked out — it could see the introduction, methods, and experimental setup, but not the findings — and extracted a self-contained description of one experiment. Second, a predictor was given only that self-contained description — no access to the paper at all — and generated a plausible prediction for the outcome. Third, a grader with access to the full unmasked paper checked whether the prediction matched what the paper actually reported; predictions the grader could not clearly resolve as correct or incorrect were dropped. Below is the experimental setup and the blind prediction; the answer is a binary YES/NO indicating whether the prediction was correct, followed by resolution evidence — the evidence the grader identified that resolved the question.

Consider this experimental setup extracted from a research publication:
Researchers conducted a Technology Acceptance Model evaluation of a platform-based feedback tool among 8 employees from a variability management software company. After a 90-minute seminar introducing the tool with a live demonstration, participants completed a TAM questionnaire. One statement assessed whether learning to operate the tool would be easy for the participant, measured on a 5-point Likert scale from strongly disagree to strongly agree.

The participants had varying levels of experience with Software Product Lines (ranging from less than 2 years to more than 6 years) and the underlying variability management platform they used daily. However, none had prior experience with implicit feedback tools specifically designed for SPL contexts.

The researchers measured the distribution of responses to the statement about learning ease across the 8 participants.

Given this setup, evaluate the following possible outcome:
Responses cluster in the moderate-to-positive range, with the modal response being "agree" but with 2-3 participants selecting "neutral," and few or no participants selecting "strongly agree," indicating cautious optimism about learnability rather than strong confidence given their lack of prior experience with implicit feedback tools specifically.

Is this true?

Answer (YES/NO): NO